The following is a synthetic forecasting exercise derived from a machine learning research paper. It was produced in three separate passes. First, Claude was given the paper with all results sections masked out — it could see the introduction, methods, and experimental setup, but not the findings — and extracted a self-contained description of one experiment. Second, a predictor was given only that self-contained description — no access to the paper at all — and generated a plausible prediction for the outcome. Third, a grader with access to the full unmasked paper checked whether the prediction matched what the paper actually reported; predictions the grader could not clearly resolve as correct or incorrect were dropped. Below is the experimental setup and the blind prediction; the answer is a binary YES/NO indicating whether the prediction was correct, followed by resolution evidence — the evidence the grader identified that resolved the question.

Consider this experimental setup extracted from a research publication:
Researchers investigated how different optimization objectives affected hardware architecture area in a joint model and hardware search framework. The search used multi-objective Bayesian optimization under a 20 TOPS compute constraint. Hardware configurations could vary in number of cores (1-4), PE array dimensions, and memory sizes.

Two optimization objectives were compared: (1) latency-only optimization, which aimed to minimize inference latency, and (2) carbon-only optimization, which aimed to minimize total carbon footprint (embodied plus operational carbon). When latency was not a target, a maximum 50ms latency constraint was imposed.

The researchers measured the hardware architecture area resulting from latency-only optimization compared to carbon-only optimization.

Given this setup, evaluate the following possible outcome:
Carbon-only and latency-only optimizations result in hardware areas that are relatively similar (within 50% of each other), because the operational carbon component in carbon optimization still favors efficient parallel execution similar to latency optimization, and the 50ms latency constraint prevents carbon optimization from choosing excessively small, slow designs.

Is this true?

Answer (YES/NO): NO